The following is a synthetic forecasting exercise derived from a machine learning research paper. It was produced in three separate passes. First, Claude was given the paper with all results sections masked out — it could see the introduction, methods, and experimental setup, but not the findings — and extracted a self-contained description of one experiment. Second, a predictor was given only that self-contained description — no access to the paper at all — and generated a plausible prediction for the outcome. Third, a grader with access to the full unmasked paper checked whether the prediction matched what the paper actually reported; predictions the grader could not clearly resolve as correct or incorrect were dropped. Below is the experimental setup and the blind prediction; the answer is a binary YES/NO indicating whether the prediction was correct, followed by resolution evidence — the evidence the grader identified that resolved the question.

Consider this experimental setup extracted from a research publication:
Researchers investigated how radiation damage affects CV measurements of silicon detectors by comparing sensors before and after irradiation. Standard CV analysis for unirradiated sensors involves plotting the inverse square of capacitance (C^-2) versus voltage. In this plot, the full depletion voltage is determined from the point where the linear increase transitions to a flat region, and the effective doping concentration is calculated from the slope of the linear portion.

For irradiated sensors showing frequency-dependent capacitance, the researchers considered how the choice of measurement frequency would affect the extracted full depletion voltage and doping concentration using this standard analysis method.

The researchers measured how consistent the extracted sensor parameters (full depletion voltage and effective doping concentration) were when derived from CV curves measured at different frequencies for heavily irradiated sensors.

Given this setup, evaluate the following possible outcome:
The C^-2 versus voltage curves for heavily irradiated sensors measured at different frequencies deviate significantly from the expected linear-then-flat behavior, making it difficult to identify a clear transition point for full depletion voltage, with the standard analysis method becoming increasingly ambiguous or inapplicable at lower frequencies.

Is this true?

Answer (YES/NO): NO